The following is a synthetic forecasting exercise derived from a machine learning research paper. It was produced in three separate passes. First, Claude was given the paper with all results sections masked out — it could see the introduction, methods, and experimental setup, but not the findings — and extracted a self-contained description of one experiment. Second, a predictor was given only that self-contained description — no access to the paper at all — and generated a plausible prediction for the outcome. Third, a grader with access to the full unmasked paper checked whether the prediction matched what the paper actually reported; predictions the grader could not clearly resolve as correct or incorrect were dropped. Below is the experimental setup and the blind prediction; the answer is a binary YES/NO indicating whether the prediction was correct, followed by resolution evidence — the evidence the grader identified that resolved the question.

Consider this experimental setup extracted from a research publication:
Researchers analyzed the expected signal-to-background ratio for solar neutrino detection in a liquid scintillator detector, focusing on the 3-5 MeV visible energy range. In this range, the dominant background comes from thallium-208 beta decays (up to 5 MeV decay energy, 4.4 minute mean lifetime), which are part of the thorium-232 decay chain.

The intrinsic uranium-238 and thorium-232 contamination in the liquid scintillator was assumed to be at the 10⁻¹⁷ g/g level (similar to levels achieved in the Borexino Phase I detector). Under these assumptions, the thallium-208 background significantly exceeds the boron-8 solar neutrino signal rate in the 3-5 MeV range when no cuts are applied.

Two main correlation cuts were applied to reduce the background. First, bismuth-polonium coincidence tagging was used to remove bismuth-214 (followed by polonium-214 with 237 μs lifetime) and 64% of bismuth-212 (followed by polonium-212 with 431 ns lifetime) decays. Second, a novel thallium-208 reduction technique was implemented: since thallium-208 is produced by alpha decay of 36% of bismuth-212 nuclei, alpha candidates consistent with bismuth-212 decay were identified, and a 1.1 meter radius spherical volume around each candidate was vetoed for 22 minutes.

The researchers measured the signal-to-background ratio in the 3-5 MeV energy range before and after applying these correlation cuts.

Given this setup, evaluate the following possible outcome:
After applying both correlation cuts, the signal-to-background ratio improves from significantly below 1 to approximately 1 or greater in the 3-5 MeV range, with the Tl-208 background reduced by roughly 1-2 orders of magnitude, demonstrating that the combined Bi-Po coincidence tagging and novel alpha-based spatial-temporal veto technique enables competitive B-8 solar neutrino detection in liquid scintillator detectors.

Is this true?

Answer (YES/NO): YES